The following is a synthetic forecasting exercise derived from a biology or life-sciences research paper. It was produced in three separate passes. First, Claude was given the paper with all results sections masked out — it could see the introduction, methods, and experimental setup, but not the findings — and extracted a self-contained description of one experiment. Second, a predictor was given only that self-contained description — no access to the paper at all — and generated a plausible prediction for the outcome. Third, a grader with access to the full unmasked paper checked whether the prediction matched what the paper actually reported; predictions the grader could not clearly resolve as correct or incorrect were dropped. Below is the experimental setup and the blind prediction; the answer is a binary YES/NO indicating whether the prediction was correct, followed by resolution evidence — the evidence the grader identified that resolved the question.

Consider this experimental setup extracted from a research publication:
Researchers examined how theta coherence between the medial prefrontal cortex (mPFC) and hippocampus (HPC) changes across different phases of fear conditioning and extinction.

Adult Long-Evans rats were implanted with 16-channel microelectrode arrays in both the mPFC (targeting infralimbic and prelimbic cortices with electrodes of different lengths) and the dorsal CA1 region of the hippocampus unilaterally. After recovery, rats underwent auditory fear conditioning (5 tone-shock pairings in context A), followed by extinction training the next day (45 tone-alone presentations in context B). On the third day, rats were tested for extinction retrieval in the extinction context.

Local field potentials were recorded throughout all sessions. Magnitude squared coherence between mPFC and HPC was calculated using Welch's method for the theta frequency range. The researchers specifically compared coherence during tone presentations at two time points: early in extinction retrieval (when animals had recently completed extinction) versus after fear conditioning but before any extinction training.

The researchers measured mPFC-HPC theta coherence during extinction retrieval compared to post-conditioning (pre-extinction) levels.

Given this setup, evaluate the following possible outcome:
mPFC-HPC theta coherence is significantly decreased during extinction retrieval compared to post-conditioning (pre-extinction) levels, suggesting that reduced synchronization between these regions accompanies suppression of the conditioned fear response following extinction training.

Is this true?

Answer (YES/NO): NO